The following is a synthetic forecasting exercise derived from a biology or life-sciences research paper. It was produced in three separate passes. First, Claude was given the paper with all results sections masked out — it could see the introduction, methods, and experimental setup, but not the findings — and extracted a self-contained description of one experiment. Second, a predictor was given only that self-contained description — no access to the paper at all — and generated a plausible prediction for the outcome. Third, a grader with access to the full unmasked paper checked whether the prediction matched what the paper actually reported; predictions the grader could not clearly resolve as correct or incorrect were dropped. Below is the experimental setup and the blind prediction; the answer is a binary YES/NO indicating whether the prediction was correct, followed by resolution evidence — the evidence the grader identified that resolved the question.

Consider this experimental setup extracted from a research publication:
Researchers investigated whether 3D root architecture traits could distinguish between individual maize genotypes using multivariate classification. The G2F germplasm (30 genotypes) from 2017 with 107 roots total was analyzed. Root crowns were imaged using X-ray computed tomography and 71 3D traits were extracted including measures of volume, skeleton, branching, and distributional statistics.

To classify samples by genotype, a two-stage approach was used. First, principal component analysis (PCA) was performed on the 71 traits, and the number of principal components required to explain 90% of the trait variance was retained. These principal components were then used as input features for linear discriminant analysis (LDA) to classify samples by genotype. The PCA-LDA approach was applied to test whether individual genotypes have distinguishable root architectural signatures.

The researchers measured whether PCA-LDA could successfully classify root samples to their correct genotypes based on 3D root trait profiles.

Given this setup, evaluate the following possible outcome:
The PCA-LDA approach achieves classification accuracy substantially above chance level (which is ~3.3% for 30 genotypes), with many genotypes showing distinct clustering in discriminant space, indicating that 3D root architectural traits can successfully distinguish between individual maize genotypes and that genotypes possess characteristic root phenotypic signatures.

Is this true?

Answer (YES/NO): NO